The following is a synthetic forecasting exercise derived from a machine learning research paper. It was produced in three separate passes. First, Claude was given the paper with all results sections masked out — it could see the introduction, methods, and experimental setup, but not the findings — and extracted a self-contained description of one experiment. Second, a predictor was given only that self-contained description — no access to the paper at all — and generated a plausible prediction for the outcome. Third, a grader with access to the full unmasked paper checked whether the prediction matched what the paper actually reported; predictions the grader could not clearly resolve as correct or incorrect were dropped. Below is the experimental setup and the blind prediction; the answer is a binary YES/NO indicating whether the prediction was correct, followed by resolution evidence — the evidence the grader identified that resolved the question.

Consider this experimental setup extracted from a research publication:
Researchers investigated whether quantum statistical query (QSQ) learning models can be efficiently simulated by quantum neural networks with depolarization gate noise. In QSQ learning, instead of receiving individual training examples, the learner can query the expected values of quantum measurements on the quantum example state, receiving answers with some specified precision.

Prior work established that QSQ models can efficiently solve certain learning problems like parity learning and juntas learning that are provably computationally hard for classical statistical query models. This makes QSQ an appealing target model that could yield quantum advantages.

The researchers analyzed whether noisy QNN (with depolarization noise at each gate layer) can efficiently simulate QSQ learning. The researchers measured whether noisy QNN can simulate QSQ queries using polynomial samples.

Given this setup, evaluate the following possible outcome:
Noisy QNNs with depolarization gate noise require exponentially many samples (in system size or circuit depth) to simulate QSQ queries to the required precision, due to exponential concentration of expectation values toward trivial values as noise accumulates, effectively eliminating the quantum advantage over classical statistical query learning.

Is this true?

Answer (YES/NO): NO